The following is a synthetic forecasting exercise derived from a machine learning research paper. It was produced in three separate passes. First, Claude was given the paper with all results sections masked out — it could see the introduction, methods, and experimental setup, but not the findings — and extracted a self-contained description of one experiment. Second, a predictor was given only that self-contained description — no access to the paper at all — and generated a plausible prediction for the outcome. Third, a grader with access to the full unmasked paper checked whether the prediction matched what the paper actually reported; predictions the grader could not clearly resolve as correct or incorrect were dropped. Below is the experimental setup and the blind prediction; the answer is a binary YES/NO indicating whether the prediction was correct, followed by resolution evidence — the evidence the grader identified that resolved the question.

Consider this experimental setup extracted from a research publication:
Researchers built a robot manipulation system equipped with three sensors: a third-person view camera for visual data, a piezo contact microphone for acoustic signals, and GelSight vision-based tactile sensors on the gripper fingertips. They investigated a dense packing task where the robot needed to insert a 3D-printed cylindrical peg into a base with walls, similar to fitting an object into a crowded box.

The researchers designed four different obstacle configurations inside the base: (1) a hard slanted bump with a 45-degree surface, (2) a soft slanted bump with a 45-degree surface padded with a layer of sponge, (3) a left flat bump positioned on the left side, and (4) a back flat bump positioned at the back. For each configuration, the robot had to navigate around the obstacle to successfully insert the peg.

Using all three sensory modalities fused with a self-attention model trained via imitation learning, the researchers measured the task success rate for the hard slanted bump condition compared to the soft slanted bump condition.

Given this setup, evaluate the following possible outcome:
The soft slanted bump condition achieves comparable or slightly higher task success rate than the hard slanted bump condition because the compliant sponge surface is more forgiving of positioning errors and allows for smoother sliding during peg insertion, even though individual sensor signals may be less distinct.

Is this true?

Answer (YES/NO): YES